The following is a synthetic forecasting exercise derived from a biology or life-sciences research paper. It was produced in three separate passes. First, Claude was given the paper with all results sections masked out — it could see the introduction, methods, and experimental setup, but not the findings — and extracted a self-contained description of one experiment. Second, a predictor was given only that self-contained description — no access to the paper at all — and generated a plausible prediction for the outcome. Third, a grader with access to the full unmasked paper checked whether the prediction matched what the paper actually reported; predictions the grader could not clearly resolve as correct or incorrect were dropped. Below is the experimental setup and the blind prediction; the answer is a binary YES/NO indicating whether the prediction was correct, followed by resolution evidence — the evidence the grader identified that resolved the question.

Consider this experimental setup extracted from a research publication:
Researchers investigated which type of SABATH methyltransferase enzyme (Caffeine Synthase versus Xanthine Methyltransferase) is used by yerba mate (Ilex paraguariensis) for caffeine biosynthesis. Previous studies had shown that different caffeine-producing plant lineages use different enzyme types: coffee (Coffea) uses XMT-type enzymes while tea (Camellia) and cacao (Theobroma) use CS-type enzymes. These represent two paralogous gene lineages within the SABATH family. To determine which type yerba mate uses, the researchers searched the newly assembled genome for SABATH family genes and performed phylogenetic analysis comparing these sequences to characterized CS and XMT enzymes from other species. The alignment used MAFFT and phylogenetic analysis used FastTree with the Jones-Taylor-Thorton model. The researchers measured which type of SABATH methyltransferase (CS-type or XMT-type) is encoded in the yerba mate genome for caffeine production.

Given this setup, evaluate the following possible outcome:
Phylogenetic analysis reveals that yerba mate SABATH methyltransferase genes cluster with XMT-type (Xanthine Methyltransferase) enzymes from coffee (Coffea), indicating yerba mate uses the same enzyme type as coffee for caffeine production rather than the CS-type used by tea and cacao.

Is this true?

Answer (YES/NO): NO